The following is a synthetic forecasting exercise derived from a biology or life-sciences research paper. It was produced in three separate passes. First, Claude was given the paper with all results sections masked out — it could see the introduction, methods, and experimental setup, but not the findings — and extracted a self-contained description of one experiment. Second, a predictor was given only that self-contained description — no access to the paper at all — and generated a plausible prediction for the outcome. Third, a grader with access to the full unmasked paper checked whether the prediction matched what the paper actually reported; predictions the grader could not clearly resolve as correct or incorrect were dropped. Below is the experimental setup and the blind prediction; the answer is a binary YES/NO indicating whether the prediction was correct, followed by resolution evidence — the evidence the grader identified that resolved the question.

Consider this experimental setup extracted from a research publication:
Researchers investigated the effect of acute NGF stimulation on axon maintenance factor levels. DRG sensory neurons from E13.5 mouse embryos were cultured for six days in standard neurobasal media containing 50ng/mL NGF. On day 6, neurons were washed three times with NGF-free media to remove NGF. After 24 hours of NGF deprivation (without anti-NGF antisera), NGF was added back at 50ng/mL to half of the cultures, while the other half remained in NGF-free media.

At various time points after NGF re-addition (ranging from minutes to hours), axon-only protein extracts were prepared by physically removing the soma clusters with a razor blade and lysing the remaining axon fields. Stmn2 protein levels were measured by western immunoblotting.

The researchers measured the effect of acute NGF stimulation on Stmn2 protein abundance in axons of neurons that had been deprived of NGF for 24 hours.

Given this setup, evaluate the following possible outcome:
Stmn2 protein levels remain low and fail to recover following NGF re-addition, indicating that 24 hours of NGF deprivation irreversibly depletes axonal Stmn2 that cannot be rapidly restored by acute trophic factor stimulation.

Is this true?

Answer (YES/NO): NO